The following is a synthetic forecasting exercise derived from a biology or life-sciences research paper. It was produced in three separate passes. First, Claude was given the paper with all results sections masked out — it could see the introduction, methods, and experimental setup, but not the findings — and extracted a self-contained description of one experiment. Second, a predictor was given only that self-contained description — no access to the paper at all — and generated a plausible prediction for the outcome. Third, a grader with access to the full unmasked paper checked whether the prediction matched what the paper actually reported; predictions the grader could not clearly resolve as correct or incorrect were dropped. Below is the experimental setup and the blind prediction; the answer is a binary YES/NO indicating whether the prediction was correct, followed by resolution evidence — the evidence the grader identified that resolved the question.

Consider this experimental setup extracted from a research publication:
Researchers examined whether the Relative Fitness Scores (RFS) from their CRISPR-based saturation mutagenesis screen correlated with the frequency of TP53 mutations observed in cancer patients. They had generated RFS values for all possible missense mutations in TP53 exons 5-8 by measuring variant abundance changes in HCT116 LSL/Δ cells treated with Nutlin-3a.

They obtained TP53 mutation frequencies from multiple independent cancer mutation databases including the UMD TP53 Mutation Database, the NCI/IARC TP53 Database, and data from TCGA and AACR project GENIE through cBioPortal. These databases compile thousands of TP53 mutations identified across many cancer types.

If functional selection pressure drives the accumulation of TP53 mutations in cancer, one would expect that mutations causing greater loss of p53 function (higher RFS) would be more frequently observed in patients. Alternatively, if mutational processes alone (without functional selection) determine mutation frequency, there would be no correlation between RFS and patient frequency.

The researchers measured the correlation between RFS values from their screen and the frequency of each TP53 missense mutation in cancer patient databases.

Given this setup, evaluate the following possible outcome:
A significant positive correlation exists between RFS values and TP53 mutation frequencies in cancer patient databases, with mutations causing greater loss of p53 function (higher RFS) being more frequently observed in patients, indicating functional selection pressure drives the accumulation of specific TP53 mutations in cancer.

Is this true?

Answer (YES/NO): YES